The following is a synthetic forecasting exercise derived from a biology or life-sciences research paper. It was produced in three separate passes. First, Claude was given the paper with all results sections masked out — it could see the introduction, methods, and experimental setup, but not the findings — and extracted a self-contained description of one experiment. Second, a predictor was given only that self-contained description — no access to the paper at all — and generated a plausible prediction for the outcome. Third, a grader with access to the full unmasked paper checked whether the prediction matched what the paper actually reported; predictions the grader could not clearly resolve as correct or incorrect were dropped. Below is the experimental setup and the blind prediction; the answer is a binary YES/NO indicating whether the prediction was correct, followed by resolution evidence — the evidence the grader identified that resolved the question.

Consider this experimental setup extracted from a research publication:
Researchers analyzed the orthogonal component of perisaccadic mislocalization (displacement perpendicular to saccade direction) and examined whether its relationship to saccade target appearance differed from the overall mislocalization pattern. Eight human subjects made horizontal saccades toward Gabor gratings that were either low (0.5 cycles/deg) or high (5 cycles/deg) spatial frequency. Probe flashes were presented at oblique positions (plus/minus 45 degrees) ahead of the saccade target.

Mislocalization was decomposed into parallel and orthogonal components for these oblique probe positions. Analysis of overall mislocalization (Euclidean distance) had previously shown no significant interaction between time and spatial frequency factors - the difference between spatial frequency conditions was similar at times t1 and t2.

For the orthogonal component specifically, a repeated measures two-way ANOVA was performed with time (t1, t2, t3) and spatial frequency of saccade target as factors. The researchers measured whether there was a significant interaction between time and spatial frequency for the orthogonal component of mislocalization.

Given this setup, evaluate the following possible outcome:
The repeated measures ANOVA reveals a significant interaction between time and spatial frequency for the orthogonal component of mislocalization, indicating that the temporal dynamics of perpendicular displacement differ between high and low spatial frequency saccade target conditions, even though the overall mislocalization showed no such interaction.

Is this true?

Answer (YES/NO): YES